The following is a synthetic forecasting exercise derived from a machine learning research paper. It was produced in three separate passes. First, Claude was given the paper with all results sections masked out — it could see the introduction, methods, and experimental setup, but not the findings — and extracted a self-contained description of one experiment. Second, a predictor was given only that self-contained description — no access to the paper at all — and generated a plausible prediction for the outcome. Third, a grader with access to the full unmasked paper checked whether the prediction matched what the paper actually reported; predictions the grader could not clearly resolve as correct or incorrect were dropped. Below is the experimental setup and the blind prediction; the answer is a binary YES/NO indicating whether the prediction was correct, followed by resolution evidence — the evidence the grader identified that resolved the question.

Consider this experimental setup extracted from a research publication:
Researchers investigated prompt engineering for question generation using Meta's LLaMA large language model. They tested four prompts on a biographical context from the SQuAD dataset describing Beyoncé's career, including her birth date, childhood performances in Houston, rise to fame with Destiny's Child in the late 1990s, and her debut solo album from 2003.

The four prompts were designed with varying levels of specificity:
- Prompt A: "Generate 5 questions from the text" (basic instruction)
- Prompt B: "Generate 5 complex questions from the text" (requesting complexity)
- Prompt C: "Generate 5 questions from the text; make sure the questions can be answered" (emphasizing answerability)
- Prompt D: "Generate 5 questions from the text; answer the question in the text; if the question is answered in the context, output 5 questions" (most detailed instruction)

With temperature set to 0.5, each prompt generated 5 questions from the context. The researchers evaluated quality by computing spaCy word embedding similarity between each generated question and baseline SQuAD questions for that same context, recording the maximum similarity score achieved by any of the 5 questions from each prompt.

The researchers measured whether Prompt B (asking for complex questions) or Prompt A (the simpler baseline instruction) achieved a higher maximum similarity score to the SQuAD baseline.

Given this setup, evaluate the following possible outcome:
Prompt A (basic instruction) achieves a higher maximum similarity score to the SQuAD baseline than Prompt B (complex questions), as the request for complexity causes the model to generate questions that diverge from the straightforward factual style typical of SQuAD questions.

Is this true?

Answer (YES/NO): YES